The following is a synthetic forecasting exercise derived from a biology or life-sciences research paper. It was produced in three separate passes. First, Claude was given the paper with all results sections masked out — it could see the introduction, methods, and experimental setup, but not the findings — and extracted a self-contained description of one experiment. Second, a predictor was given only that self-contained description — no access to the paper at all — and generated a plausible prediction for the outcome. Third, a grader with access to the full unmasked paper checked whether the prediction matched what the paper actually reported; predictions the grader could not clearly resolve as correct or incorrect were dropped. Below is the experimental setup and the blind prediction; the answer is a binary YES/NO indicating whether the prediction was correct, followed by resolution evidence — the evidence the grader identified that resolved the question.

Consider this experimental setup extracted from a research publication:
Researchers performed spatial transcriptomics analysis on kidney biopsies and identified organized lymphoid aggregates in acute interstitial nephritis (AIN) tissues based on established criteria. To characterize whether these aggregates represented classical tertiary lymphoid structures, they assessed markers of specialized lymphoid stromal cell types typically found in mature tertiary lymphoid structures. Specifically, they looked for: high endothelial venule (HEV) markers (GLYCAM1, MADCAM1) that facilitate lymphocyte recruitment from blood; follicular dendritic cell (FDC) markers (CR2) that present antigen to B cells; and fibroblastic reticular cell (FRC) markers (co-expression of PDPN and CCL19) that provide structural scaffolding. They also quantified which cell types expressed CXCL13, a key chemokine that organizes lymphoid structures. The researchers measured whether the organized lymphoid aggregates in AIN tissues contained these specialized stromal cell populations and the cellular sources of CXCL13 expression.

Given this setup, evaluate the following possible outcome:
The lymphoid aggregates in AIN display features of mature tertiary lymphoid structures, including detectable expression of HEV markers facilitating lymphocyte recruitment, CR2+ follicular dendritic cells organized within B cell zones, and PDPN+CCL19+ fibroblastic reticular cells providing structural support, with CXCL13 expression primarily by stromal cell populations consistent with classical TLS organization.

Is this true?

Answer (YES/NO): NO